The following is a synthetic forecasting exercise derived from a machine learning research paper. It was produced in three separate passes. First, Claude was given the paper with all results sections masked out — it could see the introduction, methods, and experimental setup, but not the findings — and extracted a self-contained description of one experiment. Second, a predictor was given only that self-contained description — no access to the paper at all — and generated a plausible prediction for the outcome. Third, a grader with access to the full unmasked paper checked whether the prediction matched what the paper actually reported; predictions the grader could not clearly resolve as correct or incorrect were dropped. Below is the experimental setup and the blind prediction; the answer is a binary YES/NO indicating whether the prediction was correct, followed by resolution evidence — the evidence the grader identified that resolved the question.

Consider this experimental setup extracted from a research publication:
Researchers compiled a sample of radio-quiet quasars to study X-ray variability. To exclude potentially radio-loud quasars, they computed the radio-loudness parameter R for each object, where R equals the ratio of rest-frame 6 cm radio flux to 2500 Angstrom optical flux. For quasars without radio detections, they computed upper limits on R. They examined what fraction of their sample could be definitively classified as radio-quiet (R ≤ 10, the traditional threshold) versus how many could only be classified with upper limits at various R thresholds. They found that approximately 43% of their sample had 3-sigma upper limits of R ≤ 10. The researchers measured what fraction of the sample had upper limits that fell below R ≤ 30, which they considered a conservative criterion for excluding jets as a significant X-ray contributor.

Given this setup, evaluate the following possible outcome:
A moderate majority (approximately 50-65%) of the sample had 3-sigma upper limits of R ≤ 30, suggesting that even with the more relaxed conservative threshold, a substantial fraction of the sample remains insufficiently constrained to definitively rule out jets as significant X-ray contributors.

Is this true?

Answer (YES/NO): NO